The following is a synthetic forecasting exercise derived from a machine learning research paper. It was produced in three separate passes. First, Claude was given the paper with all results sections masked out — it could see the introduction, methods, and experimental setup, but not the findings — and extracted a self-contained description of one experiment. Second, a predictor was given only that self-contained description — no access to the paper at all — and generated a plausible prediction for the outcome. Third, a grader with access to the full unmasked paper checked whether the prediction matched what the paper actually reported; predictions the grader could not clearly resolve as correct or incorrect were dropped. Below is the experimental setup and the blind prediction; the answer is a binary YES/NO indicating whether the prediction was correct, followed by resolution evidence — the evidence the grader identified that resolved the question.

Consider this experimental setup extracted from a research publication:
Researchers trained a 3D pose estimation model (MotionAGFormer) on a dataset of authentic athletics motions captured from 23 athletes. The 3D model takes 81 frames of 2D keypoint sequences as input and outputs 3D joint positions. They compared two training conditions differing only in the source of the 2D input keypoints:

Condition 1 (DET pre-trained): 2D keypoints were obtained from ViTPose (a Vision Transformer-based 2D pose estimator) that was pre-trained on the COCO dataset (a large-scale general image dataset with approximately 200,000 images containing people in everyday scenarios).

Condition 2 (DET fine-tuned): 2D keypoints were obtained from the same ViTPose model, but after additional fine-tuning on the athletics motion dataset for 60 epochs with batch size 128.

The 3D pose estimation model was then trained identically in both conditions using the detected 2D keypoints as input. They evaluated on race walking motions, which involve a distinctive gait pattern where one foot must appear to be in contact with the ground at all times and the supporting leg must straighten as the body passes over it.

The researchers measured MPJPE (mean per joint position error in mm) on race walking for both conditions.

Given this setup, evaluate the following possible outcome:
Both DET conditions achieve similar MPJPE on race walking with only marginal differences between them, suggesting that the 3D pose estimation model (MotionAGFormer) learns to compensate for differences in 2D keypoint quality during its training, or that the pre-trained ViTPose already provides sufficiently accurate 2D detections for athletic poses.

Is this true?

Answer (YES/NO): NO